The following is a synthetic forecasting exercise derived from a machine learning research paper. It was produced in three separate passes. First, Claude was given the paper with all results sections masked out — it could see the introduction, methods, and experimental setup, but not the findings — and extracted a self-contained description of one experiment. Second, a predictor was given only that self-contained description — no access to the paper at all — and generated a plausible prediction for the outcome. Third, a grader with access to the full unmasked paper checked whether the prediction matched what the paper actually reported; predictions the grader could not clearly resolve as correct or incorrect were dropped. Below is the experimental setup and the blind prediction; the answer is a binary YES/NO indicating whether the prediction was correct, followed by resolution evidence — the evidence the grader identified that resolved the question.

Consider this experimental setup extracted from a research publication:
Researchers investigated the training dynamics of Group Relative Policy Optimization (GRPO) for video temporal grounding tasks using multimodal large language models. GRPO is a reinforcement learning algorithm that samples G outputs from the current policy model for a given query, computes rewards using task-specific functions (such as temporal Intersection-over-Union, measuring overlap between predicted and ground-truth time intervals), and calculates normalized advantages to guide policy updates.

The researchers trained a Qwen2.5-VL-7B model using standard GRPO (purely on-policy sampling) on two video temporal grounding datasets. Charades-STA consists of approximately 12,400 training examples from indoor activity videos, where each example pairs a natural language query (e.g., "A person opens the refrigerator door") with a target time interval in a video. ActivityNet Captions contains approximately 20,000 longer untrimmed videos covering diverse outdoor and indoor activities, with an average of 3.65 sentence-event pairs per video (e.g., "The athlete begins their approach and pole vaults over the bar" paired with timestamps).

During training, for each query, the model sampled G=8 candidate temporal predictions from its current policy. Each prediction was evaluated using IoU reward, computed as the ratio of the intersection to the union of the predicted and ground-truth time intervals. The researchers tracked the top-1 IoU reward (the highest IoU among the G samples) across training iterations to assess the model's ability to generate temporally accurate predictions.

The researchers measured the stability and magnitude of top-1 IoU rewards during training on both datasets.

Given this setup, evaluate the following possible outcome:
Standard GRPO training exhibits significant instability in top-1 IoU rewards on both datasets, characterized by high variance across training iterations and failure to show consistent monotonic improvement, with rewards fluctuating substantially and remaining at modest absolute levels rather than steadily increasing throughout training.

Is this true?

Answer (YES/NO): YES